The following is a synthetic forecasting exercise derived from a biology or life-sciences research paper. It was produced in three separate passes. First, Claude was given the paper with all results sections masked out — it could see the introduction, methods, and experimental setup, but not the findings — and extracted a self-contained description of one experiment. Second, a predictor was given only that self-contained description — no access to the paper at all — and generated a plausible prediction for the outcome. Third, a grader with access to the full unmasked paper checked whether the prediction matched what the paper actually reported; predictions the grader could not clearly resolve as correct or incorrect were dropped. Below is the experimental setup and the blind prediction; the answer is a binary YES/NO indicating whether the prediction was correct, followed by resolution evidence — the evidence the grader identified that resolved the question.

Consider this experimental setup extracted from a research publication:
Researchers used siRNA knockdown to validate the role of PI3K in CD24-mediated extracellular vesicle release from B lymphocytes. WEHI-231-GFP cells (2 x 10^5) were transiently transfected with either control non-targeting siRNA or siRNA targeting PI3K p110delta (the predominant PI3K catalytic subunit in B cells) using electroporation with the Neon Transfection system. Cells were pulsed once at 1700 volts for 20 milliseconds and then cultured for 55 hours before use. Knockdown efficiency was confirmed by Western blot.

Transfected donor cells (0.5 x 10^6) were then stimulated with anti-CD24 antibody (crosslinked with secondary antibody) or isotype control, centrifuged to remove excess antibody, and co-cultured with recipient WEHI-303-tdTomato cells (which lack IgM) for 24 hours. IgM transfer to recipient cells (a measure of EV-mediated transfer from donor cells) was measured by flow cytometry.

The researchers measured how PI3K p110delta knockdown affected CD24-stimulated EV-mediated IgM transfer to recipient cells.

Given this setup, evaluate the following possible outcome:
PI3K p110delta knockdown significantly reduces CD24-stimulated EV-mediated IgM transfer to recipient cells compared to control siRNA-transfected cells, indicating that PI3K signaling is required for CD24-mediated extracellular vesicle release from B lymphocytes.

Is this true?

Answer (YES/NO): YES